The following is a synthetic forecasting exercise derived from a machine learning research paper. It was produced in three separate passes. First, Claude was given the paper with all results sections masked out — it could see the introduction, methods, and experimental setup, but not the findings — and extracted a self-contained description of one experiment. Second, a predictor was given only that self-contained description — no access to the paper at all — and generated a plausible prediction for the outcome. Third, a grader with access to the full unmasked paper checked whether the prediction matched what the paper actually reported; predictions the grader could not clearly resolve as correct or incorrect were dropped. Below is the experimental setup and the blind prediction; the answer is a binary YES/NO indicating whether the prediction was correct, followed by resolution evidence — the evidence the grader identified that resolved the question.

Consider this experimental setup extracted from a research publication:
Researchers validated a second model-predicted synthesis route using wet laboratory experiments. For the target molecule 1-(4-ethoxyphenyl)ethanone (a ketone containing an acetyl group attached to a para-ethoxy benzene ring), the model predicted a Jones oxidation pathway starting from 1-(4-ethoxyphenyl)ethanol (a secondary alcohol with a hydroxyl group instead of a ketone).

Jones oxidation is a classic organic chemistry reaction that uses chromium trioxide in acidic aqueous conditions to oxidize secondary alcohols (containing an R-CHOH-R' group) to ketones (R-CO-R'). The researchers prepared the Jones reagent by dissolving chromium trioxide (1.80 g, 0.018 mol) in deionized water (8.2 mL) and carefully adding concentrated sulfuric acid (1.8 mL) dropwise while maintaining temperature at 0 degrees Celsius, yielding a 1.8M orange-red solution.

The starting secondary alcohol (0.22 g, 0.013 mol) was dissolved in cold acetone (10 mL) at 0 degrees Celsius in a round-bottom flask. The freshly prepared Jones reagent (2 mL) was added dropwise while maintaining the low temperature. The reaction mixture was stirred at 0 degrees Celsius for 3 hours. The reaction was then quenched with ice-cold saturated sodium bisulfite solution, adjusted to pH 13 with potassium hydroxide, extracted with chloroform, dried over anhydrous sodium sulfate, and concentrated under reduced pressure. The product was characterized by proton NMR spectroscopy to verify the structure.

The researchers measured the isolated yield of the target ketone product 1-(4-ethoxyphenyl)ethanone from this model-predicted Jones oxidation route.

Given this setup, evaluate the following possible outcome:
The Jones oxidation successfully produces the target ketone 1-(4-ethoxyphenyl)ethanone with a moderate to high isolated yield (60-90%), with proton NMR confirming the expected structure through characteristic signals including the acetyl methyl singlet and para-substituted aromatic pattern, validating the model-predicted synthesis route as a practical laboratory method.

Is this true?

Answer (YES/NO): NO